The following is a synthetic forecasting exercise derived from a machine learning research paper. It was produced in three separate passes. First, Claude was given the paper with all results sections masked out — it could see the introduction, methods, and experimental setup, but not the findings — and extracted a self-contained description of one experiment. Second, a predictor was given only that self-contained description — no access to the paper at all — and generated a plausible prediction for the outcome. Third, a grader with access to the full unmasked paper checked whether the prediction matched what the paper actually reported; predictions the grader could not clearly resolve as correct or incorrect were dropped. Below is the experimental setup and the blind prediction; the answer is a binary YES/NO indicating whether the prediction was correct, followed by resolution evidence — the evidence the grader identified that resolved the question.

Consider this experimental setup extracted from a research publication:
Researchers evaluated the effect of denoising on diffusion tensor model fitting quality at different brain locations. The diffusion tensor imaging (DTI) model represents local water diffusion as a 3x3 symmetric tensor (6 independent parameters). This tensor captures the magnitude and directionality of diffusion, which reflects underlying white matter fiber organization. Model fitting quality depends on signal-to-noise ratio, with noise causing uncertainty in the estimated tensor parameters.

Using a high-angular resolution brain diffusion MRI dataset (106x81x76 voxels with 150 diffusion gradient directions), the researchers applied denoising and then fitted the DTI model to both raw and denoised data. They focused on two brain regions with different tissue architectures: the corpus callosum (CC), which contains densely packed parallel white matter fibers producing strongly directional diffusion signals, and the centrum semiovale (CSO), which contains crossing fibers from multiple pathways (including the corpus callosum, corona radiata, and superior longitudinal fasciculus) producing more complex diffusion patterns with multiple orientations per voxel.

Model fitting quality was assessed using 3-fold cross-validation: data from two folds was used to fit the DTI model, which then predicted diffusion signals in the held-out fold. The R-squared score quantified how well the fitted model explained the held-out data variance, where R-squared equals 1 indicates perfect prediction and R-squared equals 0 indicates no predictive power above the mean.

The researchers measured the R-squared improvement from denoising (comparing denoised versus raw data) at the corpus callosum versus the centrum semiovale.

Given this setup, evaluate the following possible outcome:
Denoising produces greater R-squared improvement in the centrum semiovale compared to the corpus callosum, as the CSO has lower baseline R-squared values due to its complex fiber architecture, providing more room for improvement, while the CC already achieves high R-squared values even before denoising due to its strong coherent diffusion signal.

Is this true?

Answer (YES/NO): YES